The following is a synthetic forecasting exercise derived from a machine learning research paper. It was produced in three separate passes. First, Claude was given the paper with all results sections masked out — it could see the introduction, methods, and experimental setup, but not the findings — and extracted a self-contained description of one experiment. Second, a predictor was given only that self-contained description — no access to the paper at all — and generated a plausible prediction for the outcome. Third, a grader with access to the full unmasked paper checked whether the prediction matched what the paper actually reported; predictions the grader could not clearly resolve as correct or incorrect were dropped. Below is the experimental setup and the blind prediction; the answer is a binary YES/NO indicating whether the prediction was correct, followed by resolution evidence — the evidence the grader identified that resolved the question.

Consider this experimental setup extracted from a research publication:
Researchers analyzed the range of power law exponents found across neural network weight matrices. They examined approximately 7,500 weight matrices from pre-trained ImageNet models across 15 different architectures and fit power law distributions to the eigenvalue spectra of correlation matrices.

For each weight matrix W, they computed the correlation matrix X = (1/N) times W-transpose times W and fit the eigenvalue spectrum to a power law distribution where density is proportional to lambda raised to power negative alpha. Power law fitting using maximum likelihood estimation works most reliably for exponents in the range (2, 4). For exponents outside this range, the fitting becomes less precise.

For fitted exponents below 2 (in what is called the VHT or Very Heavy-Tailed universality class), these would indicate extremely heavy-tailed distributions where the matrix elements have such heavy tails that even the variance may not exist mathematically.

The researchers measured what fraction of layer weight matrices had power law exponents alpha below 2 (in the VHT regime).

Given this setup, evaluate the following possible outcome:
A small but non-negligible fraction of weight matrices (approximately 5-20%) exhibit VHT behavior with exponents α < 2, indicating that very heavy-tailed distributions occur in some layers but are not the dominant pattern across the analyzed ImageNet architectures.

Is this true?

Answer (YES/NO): NO